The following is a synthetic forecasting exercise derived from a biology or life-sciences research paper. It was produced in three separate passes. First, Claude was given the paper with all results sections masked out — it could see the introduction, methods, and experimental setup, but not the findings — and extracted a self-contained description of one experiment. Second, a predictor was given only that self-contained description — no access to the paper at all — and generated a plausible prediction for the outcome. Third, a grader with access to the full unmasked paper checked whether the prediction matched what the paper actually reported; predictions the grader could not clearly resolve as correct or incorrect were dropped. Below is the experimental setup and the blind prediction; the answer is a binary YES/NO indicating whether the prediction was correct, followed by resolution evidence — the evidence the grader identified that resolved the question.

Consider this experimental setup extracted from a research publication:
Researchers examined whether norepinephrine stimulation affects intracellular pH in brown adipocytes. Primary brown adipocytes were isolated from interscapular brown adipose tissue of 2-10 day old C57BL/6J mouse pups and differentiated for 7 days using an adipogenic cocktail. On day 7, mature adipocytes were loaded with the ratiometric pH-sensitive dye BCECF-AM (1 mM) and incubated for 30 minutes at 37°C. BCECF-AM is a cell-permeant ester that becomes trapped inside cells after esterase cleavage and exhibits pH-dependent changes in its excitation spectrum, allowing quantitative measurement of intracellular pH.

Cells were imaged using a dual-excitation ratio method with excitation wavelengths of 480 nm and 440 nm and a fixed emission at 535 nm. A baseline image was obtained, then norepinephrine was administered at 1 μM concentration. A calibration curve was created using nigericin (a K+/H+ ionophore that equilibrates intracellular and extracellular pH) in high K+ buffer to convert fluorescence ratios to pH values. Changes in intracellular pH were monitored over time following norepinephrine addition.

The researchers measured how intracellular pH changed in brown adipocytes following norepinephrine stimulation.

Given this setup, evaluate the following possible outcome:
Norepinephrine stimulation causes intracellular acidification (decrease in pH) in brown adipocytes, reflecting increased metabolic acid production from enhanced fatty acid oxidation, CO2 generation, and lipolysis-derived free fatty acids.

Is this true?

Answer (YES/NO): NO